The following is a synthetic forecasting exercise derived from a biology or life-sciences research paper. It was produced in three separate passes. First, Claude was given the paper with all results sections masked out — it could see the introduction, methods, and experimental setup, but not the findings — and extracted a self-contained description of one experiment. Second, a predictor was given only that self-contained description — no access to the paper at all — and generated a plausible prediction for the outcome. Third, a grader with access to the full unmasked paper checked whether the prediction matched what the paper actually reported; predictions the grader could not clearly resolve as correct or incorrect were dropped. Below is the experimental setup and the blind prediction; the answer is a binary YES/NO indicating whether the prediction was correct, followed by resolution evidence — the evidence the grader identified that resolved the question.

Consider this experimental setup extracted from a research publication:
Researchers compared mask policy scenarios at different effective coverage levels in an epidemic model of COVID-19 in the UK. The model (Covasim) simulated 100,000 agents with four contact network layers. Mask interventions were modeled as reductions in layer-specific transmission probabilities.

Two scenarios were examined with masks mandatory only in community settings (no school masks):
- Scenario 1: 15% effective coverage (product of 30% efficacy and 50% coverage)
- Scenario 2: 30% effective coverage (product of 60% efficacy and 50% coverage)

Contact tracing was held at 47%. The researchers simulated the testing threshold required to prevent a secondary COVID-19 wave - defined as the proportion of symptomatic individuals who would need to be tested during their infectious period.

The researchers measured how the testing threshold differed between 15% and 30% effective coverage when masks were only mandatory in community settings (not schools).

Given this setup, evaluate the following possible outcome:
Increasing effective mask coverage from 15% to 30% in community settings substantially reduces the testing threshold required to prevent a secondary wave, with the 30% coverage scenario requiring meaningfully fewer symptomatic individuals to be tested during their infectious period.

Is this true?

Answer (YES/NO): YES